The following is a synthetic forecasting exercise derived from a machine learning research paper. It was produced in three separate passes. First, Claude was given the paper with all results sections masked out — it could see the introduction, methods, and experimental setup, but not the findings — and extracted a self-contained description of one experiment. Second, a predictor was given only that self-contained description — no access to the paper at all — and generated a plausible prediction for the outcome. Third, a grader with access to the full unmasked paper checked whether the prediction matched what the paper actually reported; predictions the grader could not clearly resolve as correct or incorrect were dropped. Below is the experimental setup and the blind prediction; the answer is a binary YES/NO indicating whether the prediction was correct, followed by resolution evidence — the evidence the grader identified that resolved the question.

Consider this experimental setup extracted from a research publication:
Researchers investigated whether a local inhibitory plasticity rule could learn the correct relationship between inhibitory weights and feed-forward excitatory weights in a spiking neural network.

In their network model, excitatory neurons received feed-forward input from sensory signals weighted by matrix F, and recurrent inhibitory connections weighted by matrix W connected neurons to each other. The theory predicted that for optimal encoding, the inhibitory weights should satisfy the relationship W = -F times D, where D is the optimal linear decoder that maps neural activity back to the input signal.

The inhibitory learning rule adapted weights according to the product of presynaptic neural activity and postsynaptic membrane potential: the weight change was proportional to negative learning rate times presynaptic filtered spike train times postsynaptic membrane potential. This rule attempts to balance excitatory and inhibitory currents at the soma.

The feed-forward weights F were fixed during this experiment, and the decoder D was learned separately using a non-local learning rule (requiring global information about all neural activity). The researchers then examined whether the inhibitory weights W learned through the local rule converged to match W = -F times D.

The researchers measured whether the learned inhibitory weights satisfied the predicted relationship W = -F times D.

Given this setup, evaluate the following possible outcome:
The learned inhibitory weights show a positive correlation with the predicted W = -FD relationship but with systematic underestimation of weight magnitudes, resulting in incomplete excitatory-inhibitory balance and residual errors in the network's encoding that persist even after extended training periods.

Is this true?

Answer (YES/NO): NO